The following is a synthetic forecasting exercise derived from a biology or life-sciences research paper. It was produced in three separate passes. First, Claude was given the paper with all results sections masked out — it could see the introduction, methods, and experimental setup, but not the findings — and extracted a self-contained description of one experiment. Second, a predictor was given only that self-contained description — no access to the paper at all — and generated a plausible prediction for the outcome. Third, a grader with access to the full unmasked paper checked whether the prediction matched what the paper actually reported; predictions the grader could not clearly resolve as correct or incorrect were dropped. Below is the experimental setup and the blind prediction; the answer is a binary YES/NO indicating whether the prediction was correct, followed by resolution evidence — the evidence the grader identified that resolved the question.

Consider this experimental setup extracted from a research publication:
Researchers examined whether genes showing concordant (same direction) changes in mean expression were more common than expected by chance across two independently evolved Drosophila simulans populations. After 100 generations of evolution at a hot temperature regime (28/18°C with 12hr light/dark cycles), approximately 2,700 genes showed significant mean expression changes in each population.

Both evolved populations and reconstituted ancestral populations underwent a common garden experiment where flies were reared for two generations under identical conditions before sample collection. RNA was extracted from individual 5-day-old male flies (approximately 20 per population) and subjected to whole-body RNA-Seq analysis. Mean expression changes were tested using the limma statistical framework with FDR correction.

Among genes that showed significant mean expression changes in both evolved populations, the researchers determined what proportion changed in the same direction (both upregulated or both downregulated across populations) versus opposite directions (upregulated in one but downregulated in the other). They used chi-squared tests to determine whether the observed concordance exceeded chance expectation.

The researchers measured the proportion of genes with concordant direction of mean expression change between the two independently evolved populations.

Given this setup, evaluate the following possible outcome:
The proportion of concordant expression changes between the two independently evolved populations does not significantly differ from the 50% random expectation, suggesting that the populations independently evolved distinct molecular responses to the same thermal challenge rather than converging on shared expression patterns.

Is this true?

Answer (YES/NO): NO